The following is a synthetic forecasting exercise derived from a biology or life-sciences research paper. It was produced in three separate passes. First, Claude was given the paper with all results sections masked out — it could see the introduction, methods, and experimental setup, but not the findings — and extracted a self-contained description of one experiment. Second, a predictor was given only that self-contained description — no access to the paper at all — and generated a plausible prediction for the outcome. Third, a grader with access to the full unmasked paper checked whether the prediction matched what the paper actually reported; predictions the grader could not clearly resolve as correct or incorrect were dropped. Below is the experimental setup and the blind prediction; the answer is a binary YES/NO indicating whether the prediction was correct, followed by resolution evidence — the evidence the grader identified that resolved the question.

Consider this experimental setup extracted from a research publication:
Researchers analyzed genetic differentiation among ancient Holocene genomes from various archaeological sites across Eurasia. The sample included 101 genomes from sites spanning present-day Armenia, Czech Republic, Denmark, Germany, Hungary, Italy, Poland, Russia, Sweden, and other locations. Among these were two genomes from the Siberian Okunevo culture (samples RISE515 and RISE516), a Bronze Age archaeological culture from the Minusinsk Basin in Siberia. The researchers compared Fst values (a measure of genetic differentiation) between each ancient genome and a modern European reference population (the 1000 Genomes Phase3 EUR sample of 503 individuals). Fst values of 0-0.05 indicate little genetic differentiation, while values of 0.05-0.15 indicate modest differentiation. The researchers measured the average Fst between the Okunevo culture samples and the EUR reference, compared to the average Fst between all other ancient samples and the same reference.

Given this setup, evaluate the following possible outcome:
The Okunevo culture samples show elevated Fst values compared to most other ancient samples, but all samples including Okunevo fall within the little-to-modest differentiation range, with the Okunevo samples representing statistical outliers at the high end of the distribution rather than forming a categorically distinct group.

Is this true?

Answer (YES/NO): NO